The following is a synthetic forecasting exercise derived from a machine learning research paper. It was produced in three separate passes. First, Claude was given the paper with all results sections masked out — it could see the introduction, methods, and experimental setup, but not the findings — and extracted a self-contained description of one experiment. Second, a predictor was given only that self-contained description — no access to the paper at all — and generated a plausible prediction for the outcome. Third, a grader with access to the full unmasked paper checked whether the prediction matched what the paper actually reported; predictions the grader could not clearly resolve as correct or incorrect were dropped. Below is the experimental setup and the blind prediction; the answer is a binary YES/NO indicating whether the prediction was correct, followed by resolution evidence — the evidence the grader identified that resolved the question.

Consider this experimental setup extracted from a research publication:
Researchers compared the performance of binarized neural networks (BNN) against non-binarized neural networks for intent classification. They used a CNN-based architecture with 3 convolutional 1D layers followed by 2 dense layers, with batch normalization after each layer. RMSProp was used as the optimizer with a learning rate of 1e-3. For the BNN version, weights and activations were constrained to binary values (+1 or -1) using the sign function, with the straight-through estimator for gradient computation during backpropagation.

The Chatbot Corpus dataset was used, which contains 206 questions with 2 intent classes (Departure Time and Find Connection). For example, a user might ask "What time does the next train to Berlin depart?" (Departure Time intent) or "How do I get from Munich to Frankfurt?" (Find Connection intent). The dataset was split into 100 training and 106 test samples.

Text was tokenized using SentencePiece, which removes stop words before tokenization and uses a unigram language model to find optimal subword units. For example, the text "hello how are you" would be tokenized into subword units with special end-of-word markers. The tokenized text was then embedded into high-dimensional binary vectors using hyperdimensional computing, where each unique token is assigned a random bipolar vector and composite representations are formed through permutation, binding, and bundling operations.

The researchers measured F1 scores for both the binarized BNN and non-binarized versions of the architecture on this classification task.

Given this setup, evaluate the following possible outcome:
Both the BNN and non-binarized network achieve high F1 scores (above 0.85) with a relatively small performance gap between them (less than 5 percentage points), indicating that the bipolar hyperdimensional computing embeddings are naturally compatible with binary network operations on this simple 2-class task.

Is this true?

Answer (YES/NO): NO